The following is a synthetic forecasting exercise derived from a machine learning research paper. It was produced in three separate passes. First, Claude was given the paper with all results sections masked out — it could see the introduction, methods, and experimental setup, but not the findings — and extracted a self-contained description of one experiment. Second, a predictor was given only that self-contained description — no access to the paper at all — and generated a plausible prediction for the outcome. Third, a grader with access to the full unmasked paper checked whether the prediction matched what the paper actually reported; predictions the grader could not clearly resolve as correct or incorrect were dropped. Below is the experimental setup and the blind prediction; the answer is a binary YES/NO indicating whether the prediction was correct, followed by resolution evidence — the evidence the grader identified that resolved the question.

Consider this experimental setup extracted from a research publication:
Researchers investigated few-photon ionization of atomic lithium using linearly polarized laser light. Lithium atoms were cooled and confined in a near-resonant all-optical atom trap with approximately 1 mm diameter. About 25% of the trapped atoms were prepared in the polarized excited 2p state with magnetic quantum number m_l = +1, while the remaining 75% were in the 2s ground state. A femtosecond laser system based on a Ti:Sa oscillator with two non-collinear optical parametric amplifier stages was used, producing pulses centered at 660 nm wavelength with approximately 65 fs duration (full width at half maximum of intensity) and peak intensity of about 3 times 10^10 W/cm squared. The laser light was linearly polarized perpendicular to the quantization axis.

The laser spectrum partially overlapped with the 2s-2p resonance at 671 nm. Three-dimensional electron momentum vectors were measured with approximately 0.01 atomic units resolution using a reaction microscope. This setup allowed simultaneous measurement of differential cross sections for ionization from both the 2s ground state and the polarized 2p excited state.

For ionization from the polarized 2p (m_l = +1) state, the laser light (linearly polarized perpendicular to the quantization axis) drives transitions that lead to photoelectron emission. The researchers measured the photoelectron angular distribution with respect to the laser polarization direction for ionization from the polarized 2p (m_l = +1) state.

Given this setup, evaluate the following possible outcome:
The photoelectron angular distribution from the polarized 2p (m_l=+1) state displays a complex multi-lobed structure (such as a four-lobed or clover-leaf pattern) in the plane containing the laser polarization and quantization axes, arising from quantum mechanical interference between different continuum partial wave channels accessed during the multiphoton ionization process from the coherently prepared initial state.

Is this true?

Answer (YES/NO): NO